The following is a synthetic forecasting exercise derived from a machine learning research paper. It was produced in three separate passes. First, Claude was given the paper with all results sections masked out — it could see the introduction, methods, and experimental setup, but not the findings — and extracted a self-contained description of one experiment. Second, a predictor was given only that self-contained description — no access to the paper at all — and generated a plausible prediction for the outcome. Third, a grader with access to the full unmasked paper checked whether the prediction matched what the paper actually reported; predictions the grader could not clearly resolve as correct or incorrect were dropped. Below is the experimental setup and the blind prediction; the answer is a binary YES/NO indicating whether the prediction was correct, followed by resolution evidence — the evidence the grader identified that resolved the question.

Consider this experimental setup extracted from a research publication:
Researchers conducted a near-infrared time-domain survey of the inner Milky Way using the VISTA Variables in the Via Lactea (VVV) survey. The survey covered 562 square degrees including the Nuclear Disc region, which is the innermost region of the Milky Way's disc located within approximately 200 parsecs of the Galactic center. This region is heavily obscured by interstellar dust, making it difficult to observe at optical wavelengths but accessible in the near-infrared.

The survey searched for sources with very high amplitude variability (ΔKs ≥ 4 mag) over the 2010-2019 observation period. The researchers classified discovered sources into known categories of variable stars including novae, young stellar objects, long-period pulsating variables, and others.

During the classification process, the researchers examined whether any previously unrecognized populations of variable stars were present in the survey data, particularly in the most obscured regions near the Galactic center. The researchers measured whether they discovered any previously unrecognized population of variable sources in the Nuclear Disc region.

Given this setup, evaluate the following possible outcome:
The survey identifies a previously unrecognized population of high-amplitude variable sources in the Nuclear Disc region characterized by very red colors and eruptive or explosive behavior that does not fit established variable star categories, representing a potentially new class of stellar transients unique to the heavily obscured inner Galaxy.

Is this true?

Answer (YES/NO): NO